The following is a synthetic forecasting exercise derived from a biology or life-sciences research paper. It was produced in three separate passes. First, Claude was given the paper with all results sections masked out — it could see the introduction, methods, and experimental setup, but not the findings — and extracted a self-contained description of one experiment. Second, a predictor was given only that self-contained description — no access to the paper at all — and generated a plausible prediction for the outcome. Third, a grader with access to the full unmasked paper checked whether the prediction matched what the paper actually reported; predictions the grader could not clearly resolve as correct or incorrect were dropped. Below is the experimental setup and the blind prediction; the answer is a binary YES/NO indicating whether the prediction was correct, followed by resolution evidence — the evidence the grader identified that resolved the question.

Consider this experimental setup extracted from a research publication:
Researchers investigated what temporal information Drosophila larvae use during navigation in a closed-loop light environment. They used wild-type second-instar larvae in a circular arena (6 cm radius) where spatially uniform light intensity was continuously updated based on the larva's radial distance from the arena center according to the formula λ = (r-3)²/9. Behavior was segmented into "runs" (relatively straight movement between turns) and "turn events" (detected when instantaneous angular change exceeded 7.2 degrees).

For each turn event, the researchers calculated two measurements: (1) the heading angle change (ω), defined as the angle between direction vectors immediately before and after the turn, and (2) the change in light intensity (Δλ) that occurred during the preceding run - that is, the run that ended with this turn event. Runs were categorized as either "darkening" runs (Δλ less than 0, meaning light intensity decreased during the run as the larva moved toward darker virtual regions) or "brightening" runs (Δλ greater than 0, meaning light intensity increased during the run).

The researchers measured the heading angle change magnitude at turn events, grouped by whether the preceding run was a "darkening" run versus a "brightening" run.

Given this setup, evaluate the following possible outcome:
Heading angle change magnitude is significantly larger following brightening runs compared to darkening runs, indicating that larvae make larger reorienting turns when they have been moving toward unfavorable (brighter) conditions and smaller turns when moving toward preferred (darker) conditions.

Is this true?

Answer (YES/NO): YES